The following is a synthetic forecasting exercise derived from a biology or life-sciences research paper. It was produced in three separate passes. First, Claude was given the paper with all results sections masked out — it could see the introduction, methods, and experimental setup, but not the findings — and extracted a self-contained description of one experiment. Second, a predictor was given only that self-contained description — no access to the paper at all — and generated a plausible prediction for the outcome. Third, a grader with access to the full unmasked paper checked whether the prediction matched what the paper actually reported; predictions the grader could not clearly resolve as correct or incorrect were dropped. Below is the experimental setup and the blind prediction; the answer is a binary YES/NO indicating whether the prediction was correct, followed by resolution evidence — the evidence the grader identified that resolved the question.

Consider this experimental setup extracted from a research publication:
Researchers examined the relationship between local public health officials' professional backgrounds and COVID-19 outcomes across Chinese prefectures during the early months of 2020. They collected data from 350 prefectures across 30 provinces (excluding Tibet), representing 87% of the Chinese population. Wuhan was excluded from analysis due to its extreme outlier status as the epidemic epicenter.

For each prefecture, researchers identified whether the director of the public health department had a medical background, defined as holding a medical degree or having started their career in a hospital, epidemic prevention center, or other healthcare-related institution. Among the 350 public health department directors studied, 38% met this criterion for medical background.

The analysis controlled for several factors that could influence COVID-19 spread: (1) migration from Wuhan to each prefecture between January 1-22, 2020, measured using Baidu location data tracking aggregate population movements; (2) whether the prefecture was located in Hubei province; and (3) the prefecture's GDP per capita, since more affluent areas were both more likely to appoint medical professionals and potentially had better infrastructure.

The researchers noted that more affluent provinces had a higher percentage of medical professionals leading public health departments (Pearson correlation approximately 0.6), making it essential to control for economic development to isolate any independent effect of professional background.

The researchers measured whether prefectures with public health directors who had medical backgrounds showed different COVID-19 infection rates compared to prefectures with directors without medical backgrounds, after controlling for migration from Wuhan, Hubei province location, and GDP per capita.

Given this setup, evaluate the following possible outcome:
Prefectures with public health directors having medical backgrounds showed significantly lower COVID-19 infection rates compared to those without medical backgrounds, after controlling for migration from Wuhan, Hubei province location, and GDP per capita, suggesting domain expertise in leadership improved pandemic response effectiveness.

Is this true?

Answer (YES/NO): YES